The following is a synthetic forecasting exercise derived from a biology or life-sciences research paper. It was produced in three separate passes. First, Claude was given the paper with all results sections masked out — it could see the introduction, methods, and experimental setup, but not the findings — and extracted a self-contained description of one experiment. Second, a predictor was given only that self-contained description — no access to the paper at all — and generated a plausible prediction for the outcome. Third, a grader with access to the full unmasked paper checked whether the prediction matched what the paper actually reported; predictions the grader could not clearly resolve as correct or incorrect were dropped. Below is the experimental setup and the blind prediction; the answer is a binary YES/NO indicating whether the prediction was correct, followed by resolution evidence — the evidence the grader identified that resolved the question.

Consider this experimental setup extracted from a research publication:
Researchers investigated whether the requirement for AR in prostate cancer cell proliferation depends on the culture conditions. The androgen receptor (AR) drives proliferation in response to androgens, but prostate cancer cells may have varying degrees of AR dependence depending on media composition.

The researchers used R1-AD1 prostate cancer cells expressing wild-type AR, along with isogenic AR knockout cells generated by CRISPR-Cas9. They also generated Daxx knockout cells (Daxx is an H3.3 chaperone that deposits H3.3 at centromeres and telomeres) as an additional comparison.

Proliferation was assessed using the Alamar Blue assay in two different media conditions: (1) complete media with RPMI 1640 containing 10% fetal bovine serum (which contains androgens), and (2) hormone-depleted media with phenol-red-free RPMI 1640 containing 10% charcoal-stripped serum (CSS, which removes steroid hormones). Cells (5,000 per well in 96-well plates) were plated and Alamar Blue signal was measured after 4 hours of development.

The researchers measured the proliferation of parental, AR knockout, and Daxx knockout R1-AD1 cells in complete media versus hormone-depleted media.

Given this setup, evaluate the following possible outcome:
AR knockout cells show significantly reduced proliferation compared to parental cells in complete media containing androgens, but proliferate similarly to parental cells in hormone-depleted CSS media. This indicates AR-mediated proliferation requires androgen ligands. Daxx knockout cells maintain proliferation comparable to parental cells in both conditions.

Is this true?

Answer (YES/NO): NO